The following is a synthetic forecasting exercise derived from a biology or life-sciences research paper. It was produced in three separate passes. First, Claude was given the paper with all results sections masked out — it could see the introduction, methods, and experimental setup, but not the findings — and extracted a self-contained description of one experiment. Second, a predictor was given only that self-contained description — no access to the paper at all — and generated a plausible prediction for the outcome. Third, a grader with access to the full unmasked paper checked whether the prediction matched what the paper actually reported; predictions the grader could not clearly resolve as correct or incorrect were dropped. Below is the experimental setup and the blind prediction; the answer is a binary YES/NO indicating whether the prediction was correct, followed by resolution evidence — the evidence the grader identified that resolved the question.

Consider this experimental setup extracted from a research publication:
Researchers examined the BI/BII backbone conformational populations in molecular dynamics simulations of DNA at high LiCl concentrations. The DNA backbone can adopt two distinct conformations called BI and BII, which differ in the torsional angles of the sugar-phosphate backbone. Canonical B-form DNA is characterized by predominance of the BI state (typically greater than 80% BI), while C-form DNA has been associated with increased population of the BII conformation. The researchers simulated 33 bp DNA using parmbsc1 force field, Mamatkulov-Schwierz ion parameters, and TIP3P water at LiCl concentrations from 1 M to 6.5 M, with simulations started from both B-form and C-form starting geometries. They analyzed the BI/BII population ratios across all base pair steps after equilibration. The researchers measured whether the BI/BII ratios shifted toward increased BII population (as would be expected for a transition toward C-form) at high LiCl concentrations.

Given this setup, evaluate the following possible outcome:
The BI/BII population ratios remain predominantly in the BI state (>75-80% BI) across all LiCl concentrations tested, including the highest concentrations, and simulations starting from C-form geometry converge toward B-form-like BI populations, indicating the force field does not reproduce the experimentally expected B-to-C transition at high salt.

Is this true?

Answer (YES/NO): YES